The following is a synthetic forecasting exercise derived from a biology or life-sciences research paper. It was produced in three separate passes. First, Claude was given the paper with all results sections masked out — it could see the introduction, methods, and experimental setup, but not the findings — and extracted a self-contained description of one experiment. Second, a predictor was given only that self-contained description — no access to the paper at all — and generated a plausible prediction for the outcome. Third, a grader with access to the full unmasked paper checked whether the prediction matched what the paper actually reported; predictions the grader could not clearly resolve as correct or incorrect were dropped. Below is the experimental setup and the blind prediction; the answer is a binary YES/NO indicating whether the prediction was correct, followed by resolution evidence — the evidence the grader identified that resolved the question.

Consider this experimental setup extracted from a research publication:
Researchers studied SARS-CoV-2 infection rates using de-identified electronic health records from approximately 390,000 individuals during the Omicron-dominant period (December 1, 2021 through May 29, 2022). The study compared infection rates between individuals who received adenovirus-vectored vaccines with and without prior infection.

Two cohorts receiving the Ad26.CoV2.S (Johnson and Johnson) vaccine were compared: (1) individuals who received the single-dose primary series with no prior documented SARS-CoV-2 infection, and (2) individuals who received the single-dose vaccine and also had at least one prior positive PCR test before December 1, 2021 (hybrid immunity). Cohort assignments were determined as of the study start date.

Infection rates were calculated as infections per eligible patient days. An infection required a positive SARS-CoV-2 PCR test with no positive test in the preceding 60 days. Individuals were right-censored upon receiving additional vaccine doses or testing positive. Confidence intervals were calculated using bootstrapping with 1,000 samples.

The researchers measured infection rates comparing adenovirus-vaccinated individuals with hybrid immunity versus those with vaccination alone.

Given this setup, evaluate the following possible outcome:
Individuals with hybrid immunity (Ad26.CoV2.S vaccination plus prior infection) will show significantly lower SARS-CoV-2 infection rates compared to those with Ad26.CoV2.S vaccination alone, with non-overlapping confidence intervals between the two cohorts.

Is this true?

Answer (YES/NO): YES